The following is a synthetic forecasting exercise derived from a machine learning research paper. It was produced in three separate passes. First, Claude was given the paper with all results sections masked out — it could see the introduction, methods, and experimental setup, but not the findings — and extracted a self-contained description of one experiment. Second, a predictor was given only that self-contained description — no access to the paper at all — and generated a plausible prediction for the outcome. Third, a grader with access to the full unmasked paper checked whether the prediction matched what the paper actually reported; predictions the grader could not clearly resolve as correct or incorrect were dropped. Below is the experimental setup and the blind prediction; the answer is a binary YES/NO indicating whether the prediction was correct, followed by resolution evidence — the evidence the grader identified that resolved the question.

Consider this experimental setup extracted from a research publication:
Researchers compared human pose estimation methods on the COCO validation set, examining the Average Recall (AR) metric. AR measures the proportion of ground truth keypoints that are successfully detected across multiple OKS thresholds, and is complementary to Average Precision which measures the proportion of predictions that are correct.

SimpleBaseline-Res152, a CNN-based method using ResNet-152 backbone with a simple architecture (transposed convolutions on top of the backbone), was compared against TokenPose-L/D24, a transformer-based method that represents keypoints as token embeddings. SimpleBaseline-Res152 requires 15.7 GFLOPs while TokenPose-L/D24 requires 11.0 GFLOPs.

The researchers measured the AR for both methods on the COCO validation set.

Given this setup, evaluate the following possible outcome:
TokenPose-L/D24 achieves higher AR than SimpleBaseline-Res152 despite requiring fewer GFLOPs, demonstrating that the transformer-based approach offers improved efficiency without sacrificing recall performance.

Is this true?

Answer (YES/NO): YES